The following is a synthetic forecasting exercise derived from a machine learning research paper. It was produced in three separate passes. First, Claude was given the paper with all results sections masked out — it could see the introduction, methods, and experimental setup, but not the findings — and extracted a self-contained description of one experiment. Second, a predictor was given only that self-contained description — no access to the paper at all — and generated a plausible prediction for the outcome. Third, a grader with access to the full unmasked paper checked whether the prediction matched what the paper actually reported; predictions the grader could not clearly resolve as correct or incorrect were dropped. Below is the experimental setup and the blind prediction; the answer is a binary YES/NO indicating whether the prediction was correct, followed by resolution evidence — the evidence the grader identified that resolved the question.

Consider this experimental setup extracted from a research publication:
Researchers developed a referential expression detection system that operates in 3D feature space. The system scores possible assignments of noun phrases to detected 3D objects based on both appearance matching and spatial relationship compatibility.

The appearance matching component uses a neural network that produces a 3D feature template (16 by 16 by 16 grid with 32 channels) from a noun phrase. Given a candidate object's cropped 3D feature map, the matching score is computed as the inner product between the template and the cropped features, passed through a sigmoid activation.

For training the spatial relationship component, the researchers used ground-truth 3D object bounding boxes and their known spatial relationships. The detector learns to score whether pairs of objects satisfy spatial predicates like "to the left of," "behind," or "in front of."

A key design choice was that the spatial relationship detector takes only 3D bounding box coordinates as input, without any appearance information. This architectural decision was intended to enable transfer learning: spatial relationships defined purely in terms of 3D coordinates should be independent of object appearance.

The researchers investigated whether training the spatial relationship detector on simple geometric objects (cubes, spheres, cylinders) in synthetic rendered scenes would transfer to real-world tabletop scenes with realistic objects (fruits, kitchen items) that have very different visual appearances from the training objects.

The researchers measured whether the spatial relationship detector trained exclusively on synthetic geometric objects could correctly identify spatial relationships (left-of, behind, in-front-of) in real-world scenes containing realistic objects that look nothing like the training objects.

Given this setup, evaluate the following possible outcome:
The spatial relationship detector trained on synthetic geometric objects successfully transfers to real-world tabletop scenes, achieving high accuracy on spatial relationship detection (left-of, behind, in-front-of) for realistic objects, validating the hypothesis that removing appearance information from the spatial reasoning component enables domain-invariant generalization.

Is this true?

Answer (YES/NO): YES